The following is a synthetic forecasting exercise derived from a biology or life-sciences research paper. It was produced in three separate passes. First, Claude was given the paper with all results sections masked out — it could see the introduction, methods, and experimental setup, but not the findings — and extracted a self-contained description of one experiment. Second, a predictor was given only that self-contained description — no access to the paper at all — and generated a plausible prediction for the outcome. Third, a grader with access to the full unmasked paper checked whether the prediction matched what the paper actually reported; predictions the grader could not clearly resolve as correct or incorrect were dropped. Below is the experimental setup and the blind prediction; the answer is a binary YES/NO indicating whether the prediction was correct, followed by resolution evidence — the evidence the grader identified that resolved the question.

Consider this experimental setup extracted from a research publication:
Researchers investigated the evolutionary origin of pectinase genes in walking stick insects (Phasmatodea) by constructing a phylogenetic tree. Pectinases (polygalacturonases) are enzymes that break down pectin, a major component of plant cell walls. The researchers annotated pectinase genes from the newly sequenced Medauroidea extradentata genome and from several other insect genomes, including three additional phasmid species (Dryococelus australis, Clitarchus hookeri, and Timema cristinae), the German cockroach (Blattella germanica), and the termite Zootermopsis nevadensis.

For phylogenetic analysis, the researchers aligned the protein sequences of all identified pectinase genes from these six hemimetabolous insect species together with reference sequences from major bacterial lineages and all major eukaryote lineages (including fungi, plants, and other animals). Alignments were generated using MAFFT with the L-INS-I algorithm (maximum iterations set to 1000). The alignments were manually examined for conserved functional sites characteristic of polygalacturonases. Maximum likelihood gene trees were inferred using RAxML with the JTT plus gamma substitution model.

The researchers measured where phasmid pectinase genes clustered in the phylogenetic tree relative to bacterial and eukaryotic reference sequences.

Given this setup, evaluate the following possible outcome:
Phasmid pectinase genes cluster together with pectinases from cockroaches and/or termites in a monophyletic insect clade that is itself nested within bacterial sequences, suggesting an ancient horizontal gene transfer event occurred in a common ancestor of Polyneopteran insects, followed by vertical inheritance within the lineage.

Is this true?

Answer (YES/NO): NO